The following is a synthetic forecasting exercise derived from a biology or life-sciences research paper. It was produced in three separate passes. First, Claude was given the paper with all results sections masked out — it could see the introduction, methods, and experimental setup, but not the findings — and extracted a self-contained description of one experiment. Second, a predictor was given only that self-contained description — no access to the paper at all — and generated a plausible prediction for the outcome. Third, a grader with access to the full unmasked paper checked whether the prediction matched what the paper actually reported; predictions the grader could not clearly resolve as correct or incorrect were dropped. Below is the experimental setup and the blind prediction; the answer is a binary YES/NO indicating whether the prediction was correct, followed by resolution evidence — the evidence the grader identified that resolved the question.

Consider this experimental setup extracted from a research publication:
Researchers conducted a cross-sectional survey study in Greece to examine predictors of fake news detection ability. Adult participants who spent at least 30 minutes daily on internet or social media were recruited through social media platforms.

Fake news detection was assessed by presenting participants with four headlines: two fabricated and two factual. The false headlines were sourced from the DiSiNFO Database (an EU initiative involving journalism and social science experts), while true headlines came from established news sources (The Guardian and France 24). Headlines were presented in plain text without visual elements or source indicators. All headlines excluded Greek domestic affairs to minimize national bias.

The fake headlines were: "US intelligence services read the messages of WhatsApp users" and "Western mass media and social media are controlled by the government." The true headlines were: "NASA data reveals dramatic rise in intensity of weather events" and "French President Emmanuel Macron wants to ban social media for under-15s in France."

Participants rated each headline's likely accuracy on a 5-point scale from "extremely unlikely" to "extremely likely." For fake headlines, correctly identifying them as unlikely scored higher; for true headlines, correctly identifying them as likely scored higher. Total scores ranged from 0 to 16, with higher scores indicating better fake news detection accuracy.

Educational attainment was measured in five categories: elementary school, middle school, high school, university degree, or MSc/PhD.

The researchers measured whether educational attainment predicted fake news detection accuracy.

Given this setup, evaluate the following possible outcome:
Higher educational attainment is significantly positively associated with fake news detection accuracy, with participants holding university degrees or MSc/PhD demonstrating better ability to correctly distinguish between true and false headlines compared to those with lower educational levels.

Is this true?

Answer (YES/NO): NO